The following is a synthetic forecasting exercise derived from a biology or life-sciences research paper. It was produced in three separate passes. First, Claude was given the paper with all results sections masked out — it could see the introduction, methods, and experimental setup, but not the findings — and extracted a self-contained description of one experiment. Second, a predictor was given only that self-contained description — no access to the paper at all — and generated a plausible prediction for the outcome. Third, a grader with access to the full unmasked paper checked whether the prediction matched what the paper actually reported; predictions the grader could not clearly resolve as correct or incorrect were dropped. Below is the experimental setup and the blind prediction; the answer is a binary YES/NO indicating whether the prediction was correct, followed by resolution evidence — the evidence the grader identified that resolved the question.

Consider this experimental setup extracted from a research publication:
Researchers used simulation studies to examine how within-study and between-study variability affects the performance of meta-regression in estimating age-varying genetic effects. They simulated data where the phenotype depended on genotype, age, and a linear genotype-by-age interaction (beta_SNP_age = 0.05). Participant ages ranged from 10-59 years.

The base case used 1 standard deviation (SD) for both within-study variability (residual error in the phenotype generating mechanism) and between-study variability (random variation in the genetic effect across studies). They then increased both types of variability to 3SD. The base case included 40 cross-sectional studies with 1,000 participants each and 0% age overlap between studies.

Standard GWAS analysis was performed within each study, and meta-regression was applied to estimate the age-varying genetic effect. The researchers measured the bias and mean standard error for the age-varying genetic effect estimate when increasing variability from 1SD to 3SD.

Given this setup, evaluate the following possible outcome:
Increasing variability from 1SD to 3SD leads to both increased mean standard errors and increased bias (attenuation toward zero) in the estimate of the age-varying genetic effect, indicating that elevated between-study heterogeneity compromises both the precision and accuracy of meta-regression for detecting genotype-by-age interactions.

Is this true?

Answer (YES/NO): NO